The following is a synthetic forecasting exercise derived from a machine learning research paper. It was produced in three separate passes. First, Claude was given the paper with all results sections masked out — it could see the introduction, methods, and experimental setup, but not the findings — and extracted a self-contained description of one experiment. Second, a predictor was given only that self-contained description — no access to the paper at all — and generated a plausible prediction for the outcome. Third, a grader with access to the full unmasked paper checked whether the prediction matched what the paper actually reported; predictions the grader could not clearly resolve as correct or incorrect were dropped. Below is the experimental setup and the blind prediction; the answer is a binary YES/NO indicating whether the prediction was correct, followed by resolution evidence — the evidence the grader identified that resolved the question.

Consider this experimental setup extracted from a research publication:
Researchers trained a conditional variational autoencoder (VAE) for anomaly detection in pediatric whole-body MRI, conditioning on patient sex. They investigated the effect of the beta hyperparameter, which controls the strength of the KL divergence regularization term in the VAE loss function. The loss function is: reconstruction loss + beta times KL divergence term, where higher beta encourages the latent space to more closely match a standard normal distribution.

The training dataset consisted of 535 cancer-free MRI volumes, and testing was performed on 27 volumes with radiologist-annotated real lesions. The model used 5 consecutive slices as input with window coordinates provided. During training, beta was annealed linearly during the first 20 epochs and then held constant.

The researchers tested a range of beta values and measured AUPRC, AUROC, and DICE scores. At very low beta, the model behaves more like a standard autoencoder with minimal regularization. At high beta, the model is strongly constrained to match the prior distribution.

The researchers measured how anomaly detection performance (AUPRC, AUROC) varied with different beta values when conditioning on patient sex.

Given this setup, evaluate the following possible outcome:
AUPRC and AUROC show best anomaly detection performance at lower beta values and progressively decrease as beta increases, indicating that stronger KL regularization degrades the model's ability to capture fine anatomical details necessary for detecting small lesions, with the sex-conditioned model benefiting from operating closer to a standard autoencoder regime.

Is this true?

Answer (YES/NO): NO